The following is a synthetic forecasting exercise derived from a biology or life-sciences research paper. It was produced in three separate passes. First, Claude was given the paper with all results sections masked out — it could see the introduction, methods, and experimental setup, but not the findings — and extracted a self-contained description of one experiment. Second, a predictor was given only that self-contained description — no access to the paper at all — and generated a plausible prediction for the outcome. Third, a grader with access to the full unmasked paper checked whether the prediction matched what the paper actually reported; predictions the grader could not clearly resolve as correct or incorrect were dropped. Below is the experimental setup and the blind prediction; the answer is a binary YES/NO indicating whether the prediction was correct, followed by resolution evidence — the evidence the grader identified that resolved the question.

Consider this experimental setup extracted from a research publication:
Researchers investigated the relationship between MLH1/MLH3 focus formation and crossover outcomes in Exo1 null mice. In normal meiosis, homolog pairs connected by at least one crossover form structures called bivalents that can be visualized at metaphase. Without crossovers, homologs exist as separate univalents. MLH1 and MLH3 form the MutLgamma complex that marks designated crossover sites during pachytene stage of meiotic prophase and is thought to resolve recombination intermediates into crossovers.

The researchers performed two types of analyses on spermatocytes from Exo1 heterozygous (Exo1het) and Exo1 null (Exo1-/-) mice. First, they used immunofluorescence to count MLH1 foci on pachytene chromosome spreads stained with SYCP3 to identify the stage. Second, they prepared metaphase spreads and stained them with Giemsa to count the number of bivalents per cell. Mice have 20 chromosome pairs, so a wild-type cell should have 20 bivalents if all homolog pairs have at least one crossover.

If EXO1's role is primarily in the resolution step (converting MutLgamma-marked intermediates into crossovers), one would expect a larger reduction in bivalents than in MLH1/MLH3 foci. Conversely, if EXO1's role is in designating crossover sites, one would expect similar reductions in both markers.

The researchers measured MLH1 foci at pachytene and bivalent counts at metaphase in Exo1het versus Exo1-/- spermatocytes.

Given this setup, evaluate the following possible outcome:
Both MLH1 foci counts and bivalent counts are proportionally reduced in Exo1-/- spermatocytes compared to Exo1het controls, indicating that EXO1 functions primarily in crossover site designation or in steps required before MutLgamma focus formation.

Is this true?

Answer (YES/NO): NO